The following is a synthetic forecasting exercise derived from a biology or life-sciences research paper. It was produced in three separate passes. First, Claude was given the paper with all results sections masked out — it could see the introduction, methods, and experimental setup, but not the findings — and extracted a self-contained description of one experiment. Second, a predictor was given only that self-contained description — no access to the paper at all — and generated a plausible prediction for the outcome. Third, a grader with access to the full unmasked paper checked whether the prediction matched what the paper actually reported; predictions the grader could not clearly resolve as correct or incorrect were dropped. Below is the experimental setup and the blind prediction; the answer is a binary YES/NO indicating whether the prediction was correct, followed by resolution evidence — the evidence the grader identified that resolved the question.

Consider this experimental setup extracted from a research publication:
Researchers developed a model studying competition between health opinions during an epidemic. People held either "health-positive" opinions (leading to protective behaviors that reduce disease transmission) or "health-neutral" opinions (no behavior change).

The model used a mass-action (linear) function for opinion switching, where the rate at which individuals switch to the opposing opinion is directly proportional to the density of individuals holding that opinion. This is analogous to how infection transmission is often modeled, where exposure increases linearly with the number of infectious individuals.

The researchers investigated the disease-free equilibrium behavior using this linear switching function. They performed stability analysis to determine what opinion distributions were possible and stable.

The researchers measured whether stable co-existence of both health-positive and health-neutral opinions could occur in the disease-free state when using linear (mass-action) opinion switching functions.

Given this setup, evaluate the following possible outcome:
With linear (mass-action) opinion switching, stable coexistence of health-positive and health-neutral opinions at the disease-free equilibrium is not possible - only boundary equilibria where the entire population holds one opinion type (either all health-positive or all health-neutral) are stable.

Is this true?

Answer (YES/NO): YES